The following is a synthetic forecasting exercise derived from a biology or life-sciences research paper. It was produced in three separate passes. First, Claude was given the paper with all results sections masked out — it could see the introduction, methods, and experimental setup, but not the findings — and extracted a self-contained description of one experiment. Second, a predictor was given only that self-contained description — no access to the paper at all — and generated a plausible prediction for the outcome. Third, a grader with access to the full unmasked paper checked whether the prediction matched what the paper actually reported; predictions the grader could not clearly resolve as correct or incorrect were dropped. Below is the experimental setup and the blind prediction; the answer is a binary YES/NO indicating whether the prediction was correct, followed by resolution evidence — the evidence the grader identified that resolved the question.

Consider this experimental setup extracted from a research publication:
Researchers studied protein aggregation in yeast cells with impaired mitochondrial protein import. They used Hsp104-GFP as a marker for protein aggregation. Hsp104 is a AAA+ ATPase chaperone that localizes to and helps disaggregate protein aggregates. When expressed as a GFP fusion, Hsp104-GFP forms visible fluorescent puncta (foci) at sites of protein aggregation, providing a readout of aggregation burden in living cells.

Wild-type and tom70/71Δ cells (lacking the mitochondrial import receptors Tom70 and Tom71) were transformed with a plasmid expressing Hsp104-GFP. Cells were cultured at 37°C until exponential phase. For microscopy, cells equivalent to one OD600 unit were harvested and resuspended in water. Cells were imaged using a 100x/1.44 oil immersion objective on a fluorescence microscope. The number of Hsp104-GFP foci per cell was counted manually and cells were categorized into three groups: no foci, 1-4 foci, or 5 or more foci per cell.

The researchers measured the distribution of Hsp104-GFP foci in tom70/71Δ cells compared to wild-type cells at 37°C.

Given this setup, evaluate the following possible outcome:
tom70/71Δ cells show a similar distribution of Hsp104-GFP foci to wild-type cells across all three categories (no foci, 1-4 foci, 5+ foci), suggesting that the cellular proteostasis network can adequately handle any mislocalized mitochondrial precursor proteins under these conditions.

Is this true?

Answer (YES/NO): NO